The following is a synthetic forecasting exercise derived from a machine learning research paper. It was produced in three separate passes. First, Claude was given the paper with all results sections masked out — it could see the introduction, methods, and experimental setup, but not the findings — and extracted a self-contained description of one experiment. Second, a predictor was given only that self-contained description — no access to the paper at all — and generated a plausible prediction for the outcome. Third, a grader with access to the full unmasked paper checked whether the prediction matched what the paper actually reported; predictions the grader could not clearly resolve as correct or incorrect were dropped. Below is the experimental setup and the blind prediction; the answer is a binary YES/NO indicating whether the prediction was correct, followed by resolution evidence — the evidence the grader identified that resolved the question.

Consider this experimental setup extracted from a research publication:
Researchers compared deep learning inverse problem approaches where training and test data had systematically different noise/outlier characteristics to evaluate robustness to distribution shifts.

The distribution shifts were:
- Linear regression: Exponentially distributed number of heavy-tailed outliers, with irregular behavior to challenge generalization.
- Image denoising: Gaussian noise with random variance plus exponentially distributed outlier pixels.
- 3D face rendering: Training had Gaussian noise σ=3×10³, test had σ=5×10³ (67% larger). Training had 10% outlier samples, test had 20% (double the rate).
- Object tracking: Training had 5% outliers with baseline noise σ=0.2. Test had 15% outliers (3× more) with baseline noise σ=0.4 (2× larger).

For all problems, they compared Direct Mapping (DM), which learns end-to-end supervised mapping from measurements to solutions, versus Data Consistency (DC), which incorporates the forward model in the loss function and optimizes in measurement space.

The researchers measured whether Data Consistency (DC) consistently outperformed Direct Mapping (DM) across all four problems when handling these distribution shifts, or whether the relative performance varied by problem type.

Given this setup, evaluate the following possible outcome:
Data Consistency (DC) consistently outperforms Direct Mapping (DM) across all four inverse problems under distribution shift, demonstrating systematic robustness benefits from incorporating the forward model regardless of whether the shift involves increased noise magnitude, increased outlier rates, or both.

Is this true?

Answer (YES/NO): NO